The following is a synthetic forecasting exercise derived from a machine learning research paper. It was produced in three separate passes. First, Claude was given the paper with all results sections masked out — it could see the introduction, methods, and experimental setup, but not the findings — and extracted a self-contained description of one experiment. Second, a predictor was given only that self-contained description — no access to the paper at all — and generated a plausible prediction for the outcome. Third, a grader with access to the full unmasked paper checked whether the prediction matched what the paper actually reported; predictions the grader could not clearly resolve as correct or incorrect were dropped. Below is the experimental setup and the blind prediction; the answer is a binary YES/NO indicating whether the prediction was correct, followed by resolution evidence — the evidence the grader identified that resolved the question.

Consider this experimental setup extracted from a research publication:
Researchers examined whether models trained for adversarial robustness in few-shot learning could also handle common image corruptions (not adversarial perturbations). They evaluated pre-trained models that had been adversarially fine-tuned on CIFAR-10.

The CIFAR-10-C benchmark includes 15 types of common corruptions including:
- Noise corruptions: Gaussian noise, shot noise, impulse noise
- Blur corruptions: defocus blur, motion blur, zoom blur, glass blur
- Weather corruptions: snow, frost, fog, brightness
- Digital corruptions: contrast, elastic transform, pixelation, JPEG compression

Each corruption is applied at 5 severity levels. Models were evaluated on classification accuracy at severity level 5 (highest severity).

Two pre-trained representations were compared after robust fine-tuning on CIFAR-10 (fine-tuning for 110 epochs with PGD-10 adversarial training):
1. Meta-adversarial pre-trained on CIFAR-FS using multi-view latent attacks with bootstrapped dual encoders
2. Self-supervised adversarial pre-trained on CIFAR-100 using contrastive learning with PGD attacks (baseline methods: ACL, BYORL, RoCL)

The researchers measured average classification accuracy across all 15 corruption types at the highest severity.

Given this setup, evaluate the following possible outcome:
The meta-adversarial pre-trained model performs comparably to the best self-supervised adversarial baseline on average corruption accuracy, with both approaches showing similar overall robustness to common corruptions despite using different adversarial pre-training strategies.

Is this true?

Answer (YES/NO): YES